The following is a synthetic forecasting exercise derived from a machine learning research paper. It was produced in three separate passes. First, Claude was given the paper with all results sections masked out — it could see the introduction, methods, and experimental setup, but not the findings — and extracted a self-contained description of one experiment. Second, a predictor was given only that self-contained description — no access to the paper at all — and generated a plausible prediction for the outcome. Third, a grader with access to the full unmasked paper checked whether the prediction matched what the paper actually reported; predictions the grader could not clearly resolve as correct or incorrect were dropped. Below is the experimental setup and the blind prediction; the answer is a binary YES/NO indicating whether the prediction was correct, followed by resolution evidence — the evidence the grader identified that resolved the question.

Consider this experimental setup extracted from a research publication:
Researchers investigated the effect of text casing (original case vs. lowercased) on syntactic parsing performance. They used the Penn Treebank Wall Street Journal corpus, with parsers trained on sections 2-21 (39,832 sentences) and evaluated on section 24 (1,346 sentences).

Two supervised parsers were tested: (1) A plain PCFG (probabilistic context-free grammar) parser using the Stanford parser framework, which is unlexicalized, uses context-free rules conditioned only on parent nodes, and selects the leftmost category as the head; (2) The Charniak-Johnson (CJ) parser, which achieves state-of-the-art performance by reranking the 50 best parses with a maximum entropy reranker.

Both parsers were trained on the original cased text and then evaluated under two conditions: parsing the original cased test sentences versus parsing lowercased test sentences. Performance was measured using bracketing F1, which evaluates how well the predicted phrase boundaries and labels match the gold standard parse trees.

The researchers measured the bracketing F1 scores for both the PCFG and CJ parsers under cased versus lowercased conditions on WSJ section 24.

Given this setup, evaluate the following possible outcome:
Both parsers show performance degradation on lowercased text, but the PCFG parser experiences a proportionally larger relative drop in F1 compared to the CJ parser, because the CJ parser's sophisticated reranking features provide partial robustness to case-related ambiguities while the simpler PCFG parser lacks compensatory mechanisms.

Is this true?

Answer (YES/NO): NO